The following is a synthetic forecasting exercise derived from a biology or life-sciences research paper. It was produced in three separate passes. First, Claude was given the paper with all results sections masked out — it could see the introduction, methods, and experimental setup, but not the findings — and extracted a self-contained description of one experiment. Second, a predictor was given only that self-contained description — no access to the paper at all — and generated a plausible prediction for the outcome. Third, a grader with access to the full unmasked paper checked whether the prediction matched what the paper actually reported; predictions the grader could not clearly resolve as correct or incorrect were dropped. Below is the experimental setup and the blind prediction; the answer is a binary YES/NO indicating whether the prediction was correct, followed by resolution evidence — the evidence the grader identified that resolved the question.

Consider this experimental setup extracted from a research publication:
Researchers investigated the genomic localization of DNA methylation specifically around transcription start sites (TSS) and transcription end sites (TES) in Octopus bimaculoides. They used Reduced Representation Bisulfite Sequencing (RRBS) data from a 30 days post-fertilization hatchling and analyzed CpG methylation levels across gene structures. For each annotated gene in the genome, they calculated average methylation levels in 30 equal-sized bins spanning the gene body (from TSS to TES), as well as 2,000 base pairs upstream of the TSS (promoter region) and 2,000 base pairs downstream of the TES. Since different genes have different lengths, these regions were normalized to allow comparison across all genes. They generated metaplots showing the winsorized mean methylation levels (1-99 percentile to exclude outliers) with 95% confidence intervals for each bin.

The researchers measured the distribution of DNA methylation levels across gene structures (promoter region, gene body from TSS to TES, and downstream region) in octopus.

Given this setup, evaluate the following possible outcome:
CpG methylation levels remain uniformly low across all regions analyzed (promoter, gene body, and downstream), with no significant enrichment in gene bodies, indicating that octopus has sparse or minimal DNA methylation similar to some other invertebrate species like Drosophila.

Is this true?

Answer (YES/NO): NO